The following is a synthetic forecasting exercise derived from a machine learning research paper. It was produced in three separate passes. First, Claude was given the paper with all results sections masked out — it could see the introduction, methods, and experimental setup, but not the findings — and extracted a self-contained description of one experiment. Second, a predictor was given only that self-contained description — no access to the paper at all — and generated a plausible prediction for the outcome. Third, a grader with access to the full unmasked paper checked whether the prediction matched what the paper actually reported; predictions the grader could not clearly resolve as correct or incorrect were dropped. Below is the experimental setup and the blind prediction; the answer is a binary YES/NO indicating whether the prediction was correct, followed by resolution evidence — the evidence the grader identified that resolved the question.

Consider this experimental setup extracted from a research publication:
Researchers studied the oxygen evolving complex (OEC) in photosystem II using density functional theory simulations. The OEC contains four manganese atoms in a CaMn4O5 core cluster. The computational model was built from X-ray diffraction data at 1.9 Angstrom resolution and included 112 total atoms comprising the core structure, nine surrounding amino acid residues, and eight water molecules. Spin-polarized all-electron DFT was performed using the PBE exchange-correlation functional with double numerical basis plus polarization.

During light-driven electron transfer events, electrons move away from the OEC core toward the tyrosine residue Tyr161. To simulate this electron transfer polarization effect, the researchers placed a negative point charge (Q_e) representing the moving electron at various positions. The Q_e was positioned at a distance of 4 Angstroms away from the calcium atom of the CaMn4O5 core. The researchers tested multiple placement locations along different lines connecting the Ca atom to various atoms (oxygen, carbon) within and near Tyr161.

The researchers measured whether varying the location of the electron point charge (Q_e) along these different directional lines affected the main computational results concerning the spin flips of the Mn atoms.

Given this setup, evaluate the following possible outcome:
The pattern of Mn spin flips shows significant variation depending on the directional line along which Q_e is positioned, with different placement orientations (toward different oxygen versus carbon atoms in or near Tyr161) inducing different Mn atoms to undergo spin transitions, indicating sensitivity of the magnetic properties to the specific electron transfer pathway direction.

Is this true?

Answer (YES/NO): NO